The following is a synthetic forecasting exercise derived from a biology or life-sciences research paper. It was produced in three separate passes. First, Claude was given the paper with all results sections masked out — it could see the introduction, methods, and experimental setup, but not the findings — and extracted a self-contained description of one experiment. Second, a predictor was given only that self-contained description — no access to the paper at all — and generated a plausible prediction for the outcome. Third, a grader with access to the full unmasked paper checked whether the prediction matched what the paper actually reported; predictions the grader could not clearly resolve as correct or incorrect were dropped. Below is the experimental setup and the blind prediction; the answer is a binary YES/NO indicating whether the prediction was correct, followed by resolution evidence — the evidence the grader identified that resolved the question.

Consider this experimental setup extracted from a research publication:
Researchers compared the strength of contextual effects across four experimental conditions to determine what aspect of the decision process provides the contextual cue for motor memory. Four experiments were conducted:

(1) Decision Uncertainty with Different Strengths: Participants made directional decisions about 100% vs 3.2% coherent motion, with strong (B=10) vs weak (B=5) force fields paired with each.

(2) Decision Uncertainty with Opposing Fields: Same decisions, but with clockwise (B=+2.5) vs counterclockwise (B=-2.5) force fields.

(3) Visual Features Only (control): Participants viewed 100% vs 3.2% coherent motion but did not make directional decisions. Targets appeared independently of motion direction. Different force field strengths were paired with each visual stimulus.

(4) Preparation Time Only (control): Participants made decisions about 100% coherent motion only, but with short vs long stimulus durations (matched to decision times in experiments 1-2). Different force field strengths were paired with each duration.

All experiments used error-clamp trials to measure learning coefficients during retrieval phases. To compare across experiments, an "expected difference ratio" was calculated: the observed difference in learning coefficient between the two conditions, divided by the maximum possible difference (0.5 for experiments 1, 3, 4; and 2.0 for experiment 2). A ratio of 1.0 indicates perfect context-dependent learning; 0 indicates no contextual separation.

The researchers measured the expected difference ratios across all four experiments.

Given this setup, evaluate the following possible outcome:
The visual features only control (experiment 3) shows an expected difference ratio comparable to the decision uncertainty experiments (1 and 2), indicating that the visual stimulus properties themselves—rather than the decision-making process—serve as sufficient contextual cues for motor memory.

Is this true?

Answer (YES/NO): NO